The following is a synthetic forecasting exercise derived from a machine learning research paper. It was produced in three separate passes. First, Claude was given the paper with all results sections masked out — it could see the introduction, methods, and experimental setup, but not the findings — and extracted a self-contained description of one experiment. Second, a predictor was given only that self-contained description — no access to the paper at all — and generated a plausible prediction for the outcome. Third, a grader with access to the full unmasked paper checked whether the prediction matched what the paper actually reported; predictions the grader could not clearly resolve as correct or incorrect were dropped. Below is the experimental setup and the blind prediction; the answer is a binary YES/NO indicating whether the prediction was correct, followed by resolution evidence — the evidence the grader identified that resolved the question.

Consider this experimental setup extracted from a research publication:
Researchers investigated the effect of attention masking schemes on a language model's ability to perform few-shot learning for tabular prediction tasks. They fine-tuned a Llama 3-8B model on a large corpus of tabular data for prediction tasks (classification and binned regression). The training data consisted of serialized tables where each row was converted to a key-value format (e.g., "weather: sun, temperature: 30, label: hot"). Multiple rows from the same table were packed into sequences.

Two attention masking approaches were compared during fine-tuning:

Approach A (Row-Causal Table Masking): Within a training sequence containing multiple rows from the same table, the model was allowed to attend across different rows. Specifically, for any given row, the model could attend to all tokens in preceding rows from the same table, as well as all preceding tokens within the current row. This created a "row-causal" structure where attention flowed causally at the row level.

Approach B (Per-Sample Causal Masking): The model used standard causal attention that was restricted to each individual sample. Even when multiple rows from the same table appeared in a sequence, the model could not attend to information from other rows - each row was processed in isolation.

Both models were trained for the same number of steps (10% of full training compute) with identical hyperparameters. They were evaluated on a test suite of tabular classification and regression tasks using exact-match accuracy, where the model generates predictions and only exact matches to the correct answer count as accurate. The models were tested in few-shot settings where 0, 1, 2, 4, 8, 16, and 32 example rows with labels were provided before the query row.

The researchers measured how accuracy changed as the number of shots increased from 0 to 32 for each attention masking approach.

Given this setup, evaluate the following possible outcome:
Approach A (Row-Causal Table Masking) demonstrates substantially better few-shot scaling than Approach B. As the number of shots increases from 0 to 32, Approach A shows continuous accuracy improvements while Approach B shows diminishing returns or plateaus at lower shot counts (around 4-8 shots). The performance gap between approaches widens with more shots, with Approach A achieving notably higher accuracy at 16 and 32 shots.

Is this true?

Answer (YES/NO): NO